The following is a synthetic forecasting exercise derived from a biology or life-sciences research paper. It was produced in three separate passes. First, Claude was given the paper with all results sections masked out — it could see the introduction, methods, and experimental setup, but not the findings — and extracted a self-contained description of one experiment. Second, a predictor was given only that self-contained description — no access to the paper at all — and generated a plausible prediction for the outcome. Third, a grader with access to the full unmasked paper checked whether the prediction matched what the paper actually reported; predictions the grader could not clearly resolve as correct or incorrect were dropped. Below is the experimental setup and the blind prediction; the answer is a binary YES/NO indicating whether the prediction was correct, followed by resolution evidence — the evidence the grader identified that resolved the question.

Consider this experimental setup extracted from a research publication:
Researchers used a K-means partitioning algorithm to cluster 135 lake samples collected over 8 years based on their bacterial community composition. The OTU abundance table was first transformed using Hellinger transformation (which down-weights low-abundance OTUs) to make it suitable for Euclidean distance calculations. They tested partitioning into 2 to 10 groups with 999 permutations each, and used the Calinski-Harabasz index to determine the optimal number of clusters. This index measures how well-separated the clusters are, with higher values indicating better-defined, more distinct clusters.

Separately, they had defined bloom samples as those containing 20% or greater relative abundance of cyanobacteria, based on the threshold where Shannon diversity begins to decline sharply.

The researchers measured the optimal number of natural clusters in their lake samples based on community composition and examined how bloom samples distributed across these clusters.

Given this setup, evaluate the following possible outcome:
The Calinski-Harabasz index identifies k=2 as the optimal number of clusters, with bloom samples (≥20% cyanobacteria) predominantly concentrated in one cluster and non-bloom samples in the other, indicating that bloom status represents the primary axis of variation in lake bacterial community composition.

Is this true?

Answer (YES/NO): YES